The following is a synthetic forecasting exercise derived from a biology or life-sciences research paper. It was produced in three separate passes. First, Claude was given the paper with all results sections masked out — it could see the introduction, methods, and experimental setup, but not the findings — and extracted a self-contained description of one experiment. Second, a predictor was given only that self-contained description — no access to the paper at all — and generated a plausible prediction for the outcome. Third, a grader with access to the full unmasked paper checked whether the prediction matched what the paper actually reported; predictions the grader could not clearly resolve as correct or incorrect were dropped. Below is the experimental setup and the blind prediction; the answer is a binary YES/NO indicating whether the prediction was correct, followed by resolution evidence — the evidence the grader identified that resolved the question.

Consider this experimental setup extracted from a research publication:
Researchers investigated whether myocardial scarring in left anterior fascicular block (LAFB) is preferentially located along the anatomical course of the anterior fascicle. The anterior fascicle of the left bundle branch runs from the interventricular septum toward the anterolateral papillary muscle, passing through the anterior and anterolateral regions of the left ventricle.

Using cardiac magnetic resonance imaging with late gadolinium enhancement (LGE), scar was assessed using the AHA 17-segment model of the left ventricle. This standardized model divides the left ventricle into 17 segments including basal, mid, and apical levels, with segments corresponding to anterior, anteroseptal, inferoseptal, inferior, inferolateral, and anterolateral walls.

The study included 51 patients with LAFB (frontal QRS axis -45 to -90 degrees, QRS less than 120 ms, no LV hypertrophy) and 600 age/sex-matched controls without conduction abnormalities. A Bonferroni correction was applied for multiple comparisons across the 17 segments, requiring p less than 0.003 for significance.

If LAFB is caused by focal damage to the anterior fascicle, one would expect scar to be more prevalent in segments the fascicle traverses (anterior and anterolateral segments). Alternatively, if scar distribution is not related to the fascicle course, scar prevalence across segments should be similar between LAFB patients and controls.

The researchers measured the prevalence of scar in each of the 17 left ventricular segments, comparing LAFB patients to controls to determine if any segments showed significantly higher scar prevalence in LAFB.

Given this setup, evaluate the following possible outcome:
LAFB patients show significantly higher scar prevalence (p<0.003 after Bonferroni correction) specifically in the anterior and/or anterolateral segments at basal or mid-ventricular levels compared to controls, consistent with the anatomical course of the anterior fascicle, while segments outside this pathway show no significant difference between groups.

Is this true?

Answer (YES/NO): NO